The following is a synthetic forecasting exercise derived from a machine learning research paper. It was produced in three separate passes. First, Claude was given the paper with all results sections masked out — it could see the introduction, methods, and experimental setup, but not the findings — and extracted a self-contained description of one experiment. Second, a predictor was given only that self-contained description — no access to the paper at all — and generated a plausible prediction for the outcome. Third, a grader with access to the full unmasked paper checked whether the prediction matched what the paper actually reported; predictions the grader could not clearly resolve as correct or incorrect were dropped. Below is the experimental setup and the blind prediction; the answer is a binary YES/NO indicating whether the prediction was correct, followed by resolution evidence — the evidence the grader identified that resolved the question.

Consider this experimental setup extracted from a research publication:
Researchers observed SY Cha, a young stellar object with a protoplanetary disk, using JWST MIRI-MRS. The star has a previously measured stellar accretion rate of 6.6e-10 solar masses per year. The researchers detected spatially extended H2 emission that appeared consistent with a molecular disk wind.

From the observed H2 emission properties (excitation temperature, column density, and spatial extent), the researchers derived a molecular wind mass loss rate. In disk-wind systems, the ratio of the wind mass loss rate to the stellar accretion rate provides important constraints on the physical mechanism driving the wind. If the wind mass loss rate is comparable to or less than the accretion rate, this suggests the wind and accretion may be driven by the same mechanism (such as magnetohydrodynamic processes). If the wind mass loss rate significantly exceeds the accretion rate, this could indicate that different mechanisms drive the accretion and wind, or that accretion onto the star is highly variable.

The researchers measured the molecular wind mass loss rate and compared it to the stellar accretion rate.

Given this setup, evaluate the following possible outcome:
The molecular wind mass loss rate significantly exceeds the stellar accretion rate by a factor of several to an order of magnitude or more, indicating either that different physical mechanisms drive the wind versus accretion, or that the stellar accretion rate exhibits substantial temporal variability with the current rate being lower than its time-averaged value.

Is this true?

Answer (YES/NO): YES